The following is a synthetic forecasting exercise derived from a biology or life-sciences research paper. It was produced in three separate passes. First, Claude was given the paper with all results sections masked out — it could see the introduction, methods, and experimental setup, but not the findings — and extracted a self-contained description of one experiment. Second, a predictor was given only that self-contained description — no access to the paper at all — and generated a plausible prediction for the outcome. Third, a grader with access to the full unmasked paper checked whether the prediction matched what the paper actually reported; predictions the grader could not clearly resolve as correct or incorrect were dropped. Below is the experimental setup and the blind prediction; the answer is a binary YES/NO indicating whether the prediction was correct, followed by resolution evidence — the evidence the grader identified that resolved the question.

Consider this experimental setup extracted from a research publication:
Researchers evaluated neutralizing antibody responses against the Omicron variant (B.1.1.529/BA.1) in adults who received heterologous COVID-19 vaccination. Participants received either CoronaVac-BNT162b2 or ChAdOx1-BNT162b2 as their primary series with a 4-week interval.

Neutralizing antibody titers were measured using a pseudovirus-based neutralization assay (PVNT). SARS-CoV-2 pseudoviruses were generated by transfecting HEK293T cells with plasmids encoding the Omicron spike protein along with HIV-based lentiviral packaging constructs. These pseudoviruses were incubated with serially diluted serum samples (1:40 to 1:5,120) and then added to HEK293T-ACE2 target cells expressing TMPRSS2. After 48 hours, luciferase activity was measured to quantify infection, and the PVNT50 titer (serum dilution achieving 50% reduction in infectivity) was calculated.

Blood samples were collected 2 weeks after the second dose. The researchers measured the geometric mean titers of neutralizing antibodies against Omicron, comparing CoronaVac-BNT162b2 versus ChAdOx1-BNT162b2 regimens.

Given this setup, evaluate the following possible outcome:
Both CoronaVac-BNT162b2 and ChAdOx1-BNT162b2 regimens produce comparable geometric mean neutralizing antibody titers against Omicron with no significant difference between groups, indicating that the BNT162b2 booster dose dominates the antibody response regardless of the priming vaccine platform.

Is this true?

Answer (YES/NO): YES